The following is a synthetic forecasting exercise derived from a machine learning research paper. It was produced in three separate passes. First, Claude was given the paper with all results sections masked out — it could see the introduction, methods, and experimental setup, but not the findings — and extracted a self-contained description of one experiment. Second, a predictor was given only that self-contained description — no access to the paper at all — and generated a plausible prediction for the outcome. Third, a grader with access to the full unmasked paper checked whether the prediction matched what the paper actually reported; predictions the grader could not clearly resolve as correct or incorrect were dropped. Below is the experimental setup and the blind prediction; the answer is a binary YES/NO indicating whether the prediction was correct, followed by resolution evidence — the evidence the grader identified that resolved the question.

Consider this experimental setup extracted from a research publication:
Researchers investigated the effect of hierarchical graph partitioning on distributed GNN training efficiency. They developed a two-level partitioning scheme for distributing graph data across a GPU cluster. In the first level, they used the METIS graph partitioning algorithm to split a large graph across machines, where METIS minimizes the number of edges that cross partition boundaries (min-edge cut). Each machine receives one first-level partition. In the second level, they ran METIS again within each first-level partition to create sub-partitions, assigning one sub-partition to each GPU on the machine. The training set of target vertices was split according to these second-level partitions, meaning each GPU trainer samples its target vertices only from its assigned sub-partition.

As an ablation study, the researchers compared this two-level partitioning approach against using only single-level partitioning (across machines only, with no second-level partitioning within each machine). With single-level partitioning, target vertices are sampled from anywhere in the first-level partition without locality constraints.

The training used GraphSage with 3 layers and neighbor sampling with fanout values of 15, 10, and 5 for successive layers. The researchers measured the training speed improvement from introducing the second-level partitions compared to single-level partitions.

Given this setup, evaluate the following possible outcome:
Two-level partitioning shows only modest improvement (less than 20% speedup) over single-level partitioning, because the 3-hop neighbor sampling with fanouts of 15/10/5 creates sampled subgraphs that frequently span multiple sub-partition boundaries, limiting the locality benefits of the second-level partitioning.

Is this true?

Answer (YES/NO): NO